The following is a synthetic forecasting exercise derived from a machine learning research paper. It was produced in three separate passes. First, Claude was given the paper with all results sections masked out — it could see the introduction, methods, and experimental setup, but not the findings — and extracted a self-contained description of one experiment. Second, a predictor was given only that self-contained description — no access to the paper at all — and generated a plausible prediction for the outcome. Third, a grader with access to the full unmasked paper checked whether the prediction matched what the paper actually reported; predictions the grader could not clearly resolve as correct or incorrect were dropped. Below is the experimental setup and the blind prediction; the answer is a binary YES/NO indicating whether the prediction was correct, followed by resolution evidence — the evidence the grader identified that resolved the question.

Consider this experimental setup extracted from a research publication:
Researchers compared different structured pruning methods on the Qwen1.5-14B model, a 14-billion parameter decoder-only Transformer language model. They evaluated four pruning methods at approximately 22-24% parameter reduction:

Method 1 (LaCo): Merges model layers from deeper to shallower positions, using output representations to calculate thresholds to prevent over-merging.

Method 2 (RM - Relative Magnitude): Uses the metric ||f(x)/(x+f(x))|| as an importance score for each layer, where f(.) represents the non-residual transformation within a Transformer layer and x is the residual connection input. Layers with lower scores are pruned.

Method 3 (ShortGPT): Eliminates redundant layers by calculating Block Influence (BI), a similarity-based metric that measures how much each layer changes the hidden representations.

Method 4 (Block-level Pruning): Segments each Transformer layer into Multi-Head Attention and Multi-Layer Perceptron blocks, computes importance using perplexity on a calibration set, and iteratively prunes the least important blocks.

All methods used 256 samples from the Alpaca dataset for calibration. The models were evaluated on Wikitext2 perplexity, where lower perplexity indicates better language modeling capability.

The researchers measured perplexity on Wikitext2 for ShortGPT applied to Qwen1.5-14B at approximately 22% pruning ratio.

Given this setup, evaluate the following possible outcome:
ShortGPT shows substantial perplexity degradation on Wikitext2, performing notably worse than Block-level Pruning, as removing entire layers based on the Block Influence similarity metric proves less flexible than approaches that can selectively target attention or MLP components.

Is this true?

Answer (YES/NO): YES